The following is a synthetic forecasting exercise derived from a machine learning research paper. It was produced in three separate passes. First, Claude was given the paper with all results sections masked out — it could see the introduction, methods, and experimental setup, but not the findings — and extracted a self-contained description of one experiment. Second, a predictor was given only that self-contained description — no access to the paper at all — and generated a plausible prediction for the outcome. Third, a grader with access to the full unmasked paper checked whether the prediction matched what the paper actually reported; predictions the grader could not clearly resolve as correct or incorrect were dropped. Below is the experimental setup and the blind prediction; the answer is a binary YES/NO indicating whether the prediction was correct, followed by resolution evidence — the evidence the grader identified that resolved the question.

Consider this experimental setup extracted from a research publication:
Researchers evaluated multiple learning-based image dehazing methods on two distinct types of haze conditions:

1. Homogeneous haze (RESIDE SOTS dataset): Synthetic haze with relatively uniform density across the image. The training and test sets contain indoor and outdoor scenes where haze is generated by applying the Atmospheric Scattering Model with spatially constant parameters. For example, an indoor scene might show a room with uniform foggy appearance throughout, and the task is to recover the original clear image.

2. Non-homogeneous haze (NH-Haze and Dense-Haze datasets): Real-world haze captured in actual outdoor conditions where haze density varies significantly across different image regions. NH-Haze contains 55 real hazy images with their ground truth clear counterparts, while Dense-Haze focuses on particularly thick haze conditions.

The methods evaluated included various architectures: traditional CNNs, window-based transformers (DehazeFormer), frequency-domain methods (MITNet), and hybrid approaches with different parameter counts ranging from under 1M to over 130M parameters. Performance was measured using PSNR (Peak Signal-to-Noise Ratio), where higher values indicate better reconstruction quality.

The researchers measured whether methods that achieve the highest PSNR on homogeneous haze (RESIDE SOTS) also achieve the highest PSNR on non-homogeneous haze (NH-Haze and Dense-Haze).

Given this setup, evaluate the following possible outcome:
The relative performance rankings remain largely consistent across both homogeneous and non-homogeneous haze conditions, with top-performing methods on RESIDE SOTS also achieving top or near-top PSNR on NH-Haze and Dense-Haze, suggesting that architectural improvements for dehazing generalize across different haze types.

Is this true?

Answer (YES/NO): NO